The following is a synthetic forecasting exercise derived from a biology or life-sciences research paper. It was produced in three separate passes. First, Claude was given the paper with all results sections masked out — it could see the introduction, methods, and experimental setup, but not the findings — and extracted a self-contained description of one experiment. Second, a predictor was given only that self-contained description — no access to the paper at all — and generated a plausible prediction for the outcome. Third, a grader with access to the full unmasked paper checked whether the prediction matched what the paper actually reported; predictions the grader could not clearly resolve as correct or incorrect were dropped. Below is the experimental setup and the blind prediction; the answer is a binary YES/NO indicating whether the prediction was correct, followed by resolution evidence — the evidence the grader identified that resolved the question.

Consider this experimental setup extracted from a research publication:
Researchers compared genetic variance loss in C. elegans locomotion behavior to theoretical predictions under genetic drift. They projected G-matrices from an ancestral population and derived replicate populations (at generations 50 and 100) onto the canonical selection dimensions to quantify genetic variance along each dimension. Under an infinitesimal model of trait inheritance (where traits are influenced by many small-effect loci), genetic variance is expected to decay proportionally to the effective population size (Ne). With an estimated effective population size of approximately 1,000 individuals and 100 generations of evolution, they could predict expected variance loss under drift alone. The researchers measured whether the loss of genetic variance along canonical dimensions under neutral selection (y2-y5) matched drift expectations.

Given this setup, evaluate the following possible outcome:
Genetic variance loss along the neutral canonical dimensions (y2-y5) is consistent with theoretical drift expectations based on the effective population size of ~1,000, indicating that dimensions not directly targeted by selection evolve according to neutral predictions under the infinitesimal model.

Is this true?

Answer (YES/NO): YES